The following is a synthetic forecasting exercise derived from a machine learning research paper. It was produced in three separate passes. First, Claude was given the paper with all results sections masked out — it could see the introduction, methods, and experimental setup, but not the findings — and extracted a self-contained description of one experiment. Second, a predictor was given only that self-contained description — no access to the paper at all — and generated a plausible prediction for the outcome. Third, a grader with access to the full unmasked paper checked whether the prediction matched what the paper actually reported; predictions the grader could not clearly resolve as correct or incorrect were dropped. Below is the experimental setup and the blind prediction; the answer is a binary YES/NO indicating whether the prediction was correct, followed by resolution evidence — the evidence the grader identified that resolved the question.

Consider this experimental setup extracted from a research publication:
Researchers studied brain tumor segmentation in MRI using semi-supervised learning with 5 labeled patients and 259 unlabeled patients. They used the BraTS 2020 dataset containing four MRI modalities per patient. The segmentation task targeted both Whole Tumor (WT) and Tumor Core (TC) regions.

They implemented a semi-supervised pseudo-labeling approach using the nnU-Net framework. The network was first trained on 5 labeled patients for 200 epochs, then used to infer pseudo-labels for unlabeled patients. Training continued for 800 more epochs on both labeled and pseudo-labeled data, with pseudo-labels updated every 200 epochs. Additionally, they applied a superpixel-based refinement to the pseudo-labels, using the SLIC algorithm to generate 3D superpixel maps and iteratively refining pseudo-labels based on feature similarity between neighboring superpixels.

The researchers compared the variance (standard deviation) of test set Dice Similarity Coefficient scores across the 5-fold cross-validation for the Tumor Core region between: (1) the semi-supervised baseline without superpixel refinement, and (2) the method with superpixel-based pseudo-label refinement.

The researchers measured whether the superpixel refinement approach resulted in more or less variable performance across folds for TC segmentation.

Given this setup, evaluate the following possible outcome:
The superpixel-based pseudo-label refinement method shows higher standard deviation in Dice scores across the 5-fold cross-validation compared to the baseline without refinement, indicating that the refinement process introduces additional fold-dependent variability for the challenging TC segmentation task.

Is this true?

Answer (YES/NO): NO